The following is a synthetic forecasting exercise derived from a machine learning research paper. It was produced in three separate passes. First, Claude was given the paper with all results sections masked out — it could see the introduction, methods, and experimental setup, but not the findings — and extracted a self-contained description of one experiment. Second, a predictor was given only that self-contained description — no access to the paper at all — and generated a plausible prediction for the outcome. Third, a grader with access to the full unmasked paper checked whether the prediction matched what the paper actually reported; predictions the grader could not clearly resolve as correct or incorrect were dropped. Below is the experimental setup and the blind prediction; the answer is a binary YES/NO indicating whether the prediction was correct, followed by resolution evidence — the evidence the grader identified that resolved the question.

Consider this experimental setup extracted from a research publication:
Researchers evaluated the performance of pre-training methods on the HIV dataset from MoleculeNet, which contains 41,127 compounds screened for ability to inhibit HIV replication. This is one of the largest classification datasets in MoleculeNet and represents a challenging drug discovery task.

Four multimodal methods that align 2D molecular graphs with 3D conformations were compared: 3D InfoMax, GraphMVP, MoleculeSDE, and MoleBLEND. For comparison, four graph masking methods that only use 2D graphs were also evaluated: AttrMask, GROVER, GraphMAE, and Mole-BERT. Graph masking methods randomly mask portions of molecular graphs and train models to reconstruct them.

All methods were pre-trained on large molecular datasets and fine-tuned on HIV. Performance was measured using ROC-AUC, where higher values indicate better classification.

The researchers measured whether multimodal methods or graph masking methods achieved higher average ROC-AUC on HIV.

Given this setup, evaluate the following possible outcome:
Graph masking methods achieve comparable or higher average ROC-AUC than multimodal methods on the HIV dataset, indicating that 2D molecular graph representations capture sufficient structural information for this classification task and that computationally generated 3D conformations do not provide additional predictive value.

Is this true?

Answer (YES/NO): NO